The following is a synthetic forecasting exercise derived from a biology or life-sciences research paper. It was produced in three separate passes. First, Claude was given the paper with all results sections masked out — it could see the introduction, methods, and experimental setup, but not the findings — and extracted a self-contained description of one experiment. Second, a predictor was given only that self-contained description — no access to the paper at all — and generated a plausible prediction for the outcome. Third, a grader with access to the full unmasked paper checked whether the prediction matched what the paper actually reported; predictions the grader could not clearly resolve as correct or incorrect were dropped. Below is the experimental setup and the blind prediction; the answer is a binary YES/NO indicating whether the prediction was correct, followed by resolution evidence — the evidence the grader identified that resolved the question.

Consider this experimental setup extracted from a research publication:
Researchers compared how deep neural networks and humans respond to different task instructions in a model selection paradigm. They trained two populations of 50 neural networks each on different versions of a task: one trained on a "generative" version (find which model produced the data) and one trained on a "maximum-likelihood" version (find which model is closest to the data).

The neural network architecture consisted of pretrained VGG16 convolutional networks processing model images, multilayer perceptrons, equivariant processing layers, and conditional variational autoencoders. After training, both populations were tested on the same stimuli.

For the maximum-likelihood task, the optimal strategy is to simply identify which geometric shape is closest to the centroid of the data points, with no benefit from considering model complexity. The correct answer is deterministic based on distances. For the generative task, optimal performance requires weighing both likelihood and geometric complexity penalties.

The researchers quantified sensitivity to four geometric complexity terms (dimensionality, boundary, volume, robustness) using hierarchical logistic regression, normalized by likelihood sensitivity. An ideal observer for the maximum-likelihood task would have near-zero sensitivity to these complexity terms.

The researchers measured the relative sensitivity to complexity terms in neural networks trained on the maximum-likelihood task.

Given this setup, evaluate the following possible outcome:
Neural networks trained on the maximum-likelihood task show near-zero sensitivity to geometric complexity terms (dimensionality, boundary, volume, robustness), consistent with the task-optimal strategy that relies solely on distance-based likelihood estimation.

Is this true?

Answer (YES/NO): YES